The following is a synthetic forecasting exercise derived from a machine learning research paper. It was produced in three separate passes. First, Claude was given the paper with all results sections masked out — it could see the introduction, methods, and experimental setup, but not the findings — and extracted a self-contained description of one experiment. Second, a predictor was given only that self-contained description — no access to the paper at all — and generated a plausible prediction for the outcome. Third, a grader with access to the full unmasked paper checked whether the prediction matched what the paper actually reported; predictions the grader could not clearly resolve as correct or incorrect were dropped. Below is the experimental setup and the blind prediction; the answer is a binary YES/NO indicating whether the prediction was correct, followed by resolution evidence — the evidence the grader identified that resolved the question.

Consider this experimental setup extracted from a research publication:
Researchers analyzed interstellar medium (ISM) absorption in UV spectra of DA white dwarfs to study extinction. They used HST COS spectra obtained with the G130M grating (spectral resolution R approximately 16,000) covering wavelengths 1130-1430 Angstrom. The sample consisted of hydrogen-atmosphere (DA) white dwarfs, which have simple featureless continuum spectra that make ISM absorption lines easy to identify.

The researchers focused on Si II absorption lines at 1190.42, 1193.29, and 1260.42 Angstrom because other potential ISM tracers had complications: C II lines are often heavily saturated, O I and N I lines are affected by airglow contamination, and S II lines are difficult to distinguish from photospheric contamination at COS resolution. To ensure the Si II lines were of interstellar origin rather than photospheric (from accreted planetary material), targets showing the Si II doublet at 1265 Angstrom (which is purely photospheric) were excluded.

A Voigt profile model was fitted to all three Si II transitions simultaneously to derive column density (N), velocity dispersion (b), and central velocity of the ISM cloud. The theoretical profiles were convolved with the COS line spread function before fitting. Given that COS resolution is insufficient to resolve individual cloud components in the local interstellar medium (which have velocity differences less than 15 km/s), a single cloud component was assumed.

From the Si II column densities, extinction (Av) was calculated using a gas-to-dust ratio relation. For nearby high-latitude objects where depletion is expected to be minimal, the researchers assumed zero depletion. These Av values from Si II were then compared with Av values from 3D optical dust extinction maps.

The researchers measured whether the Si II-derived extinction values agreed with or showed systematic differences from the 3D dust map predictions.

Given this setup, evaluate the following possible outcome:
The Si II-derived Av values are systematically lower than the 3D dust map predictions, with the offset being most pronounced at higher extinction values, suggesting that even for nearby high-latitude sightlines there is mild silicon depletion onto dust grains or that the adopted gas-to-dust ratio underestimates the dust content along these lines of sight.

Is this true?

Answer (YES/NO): NO